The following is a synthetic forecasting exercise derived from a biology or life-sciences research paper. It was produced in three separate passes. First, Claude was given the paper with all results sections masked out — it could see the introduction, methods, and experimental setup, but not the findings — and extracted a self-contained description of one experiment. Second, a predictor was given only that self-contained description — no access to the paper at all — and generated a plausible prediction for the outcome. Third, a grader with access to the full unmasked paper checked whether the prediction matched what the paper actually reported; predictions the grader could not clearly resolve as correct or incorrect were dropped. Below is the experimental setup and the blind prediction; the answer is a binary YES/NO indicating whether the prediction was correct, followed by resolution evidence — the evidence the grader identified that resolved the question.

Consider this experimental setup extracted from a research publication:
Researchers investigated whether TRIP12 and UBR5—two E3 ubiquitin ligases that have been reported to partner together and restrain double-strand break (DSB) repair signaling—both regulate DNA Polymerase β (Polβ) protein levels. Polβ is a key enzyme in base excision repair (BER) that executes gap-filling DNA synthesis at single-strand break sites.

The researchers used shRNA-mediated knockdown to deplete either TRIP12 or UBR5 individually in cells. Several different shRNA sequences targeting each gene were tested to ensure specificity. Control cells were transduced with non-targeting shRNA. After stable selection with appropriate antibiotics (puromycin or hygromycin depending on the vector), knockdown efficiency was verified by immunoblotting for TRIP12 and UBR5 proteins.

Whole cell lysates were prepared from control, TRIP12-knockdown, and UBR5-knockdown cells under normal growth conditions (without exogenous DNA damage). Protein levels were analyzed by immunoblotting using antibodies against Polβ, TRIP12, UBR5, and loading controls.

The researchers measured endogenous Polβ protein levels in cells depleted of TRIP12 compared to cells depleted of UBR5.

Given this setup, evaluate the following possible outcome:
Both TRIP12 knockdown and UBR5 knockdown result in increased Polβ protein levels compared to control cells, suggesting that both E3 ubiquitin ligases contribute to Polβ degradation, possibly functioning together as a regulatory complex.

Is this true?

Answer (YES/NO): NO